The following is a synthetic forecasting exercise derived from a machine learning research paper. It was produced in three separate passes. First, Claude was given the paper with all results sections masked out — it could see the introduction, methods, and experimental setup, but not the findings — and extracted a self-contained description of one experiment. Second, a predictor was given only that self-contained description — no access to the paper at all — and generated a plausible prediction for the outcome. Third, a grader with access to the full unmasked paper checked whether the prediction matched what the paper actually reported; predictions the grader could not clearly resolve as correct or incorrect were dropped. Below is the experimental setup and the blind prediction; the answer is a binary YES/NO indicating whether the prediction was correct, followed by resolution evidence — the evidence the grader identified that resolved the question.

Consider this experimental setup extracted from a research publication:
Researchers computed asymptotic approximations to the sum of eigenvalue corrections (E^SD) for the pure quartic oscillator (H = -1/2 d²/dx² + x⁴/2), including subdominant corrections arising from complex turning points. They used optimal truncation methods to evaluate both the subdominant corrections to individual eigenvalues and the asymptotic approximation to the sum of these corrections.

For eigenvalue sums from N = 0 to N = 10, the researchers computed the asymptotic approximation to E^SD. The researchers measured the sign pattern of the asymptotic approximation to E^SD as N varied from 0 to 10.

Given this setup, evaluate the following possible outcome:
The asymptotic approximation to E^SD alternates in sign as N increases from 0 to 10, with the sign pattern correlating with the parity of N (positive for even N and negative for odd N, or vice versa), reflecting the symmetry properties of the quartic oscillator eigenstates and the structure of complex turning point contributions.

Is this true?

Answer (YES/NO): YES